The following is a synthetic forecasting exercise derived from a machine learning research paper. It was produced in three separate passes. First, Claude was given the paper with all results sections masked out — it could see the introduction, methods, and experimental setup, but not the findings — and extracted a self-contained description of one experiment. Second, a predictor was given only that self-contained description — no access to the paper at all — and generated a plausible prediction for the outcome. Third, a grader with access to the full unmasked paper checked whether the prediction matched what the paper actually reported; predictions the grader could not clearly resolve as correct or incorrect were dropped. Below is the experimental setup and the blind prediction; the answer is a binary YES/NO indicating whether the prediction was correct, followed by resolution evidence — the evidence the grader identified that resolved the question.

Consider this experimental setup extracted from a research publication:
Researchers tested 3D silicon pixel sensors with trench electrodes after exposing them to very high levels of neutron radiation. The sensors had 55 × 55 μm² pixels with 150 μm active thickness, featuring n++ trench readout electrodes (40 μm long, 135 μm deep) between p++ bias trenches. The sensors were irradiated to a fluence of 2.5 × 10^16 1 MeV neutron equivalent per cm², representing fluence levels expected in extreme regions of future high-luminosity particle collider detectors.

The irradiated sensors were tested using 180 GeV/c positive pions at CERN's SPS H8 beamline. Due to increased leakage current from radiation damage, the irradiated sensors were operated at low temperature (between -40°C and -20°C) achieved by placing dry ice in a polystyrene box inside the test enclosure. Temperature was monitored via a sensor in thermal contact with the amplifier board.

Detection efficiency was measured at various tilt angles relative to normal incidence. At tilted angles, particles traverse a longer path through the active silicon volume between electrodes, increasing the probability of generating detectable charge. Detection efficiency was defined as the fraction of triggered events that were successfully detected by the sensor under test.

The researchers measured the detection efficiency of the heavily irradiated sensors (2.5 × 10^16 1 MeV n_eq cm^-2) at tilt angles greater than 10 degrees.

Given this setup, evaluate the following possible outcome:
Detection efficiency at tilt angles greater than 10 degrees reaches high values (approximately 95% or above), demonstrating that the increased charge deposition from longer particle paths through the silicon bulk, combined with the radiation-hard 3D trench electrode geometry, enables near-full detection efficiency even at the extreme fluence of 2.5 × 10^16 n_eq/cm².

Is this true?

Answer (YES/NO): YES